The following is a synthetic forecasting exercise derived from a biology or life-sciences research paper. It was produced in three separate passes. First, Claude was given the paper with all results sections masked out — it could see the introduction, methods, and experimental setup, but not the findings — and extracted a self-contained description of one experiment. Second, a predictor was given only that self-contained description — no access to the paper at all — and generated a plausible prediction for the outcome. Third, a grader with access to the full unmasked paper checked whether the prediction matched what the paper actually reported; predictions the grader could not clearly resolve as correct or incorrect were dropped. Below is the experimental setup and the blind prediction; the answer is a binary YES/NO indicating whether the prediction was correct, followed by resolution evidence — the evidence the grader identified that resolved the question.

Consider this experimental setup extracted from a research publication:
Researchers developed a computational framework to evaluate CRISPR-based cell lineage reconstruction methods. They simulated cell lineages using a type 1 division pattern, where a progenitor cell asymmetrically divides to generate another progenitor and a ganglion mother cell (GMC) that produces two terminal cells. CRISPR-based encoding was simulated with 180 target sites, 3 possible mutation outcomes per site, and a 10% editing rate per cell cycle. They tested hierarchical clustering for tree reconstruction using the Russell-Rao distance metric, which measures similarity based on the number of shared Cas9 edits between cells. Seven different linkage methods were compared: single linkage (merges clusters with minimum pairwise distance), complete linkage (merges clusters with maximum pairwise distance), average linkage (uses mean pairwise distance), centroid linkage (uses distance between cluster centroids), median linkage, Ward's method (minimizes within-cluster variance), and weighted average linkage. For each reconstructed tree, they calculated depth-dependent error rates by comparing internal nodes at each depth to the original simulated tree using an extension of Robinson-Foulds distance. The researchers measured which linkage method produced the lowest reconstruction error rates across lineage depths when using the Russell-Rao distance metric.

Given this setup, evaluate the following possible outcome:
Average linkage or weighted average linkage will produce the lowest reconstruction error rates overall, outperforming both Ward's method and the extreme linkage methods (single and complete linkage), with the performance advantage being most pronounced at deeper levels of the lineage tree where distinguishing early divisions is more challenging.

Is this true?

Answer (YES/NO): NO